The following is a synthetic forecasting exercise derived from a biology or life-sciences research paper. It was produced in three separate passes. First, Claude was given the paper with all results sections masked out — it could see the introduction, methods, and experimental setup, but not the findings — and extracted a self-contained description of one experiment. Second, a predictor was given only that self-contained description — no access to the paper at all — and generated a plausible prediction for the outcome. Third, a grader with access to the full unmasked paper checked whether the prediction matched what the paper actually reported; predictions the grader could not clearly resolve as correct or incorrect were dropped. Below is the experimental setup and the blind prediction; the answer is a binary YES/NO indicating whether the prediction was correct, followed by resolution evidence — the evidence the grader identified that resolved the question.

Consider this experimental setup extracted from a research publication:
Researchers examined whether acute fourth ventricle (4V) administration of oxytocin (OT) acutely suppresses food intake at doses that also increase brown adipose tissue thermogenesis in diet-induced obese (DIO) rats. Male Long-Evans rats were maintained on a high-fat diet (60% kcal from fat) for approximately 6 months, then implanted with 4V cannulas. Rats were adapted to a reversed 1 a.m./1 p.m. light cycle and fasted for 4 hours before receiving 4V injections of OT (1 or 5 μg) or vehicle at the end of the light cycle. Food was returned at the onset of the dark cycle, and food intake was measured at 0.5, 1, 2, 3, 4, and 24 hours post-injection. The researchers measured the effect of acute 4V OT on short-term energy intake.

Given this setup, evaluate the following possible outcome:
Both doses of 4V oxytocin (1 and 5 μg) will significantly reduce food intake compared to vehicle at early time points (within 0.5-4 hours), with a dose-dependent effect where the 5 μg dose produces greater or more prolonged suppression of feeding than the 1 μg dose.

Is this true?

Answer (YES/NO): NO